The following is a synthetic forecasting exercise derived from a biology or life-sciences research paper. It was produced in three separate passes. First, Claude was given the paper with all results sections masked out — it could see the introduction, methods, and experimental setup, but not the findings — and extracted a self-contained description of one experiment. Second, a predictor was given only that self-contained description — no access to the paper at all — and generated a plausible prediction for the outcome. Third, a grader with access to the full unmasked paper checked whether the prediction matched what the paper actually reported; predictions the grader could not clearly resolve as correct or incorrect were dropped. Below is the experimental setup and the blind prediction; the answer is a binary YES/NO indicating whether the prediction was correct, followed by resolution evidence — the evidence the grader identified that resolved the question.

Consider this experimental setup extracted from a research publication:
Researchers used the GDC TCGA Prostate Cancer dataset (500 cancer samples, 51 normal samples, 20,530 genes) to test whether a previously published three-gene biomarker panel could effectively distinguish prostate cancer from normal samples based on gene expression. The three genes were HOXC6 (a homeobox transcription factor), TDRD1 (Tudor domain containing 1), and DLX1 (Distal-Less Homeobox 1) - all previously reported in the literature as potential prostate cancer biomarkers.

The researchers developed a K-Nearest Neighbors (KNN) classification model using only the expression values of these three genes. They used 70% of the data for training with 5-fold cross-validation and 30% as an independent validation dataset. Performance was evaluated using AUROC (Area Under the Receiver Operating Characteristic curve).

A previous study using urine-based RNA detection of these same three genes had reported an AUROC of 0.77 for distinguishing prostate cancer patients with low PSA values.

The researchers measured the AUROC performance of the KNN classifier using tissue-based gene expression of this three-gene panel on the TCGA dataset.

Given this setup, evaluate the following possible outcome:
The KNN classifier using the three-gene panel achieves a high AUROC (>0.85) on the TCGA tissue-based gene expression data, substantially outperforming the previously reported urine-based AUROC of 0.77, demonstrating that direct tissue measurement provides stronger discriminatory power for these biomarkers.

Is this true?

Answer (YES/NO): YES